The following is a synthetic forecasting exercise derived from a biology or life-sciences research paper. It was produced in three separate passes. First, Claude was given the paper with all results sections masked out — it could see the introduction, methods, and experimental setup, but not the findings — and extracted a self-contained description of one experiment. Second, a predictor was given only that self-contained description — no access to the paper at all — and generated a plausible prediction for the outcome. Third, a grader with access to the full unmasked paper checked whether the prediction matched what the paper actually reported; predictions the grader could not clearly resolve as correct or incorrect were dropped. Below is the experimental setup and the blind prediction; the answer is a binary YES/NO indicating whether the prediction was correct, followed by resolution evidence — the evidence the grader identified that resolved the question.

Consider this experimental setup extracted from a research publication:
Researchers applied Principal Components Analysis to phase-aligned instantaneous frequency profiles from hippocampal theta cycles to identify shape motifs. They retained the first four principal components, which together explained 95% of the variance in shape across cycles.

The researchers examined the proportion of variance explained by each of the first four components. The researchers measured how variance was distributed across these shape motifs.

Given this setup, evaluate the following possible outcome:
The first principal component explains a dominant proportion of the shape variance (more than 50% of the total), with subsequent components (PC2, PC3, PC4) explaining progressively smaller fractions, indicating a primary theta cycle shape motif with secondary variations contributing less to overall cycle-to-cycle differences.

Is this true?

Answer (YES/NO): YES